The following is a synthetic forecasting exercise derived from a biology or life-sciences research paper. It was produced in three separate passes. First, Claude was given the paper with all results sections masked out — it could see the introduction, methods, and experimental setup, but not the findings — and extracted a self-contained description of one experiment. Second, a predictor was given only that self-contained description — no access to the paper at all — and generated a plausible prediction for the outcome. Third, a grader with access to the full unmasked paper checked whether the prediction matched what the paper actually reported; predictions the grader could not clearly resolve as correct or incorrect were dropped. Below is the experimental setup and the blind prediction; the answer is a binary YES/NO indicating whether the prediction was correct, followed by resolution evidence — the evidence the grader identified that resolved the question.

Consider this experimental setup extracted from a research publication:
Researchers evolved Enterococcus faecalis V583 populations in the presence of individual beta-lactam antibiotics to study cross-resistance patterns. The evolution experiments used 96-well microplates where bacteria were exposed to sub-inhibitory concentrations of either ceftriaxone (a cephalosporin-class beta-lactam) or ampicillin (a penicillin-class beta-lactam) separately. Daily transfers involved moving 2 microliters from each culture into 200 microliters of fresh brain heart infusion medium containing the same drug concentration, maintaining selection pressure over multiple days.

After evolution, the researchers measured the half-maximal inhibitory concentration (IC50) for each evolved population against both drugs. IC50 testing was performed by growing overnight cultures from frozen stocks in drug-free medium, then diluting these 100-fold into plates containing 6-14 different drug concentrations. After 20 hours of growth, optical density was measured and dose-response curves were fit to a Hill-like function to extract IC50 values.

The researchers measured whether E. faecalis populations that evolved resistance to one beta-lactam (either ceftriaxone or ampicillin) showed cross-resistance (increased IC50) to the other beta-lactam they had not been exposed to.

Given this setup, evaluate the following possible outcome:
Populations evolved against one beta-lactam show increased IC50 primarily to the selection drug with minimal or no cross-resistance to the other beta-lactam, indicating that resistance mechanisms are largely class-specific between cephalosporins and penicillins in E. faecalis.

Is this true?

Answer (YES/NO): NO